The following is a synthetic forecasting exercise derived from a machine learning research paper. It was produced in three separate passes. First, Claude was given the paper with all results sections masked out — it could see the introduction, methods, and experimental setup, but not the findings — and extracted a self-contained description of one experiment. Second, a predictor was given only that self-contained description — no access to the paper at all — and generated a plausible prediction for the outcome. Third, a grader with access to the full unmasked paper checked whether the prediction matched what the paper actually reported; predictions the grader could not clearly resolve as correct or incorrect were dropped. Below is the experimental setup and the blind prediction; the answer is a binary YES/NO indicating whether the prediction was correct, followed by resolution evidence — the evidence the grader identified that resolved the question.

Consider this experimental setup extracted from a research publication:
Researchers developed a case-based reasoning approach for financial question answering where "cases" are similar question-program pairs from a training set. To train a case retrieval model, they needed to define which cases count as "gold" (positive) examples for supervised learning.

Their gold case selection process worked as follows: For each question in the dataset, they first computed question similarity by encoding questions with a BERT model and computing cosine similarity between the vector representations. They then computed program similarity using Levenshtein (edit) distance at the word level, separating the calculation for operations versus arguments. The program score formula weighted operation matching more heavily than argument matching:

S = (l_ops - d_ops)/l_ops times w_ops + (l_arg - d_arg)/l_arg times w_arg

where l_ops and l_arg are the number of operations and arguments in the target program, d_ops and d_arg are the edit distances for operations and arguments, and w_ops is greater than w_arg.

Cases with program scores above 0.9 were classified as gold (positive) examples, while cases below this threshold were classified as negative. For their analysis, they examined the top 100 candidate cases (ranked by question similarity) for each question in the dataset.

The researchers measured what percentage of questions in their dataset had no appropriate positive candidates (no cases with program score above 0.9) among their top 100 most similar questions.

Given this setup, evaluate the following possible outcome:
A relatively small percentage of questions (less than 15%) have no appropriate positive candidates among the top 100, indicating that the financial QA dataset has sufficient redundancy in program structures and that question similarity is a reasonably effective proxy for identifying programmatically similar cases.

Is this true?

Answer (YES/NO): YES